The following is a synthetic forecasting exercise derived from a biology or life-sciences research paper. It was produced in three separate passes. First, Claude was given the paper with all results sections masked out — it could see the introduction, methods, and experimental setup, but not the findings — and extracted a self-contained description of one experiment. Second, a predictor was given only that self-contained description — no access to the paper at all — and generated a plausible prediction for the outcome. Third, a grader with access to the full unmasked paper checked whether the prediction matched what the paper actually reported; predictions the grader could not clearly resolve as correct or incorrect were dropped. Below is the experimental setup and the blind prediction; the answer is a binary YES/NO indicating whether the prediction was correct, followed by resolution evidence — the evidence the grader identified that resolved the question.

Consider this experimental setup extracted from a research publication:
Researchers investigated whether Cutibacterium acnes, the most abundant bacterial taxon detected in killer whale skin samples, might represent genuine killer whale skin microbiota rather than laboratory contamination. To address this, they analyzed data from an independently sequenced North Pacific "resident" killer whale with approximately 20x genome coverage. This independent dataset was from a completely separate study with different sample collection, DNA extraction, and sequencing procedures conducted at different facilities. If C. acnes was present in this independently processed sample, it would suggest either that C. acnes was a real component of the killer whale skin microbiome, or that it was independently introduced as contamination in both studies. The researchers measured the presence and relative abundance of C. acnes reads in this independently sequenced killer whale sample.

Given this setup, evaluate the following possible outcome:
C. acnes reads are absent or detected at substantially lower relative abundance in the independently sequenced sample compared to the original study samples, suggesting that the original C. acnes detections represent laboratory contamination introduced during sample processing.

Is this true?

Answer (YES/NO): NO